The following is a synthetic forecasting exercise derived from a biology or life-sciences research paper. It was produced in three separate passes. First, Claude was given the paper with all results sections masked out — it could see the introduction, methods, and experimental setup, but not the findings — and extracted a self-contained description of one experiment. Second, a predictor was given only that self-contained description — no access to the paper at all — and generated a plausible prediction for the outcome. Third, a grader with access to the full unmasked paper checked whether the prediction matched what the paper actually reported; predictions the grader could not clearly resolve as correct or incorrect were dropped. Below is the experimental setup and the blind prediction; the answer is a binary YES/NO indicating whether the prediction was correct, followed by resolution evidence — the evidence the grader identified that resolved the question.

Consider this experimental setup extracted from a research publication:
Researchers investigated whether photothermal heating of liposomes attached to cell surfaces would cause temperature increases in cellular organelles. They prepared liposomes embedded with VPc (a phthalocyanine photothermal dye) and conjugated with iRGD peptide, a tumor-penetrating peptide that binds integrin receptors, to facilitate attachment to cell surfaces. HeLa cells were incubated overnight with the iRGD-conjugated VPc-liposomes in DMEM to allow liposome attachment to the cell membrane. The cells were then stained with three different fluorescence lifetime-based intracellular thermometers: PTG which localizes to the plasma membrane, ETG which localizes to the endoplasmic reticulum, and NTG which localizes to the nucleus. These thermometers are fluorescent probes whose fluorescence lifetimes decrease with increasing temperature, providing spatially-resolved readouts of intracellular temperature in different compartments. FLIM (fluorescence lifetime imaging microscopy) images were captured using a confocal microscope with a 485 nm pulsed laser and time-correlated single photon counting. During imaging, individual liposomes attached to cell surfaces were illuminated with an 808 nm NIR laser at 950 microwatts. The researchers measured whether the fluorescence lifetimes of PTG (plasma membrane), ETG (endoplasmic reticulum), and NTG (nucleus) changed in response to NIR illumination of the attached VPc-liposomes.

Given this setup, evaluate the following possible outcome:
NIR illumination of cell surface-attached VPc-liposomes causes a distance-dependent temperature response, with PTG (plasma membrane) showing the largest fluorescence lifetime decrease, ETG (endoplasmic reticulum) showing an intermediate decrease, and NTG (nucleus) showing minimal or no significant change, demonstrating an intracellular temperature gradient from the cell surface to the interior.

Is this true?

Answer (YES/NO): NO